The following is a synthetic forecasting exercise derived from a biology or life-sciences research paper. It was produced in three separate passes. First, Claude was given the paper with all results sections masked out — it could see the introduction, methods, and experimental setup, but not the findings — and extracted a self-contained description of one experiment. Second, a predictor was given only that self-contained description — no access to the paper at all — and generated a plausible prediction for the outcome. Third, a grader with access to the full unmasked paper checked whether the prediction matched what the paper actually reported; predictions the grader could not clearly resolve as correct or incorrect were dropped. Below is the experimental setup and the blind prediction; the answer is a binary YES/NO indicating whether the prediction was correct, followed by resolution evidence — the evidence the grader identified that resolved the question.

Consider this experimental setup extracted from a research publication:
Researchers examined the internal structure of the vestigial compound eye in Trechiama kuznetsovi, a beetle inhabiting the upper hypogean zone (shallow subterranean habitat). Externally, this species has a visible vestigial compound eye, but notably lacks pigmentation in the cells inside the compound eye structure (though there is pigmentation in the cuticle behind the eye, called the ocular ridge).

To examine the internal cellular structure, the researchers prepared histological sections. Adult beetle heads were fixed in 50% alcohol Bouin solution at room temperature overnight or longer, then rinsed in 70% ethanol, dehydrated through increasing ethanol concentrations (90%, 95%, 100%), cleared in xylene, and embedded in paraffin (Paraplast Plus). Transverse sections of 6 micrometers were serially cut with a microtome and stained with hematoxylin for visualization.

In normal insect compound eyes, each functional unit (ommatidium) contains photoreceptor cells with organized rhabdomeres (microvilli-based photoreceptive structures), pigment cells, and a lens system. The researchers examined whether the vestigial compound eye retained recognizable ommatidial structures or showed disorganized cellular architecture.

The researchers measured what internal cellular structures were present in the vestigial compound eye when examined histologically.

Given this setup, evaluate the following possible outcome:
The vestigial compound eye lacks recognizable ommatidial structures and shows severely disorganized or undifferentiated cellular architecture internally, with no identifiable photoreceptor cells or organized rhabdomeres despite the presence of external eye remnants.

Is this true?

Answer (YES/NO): NO